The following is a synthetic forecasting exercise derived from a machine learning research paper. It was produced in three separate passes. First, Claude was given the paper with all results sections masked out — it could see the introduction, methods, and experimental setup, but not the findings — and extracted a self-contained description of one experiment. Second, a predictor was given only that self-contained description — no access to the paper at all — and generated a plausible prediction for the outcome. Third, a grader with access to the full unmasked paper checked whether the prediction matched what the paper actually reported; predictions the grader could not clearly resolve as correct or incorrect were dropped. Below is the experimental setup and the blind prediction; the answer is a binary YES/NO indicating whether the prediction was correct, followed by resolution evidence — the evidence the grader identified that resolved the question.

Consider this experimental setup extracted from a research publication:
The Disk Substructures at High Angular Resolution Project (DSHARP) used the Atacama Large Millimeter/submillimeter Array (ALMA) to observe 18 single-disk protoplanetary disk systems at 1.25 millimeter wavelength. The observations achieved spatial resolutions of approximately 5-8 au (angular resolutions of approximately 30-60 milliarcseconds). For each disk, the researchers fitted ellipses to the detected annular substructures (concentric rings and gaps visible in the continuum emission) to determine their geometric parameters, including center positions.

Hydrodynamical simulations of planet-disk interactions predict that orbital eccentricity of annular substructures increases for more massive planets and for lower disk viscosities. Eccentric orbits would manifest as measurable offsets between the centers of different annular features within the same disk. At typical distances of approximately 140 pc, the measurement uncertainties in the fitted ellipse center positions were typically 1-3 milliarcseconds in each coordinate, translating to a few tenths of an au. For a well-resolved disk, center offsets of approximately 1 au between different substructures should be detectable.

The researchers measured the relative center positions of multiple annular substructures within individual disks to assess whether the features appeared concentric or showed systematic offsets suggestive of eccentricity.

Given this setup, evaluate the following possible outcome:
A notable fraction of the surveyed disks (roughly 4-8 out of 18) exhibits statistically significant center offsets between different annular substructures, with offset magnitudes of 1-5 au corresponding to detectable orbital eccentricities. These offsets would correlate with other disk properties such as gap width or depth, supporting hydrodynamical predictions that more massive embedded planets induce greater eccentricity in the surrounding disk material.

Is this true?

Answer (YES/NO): NO